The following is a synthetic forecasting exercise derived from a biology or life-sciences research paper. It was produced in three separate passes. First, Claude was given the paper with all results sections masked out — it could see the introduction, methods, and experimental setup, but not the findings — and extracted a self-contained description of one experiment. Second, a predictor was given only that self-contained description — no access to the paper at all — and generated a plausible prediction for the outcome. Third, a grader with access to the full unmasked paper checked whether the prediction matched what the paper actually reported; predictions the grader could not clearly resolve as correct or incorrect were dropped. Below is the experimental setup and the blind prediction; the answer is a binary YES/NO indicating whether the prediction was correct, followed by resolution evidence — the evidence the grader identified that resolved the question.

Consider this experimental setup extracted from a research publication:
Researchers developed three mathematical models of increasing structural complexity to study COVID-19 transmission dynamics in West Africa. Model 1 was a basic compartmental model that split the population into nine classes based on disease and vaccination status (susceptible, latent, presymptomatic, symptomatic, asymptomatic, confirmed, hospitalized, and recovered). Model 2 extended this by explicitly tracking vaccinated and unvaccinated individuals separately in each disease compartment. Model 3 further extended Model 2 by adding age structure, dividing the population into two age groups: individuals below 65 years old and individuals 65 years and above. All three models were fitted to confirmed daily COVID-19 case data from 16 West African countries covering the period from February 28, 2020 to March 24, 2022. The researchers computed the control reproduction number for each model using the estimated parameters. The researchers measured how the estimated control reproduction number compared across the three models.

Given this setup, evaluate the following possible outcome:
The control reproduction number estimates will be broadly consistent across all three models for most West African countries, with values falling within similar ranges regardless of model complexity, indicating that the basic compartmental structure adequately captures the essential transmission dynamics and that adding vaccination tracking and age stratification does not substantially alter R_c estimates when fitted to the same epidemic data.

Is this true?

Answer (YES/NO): NO